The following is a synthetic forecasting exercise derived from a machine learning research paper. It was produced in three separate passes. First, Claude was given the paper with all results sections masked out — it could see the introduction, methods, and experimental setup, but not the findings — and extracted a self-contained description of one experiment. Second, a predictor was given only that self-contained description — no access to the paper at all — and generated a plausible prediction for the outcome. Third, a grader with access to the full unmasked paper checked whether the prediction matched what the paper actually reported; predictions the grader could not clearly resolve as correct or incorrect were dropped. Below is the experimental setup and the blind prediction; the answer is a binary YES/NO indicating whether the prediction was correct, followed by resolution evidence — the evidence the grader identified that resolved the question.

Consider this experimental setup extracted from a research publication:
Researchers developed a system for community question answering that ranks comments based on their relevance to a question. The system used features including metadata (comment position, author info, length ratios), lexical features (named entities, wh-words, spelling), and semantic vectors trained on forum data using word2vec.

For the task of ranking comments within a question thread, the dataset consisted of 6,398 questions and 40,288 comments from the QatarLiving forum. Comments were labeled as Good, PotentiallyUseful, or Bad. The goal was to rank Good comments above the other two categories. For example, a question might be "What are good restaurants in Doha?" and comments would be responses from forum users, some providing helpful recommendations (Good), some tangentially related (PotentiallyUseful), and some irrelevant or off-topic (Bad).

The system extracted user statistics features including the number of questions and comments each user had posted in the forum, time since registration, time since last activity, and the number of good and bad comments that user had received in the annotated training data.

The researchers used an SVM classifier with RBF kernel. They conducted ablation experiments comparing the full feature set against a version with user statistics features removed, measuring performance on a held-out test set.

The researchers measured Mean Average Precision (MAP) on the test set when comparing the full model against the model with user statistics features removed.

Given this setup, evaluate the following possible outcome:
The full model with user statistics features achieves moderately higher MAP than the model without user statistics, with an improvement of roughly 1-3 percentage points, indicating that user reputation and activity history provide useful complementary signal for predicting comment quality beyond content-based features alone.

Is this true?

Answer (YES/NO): NO